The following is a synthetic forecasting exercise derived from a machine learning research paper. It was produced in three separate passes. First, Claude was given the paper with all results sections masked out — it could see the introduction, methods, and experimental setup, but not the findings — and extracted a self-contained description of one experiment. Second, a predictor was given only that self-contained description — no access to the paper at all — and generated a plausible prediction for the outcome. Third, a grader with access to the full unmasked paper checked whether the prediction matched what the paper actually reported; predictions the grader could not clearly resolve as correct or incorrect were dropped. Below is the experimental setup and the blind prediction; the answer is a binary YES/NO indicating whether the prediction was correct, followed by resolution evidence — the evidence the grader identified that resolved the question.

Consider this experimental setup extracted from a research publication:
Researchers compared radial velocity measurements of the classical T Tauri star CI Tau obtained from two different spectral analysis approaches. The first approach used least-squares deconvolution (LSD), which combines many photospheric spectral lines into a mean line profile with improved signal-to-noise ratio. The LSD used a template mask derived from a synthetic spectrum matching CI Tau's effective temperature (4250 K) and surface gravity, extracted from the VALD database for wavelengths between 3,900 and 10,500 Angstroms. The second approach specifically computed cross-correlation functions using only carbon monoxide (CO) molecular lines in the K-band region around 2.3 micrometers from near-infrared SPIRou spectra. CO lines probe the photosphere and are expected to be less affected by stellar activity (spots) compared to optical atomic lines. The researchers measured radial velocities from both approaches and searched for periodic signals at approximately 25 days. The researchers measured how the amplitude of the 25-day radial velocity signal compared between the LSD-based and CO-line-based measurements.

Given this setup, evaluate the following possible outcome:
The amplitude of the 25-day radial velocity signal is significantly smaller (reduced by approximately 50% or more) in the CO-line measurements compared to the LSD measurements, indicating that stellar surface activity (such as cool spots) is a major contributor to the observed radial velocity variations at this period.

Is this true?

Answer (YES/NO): NO